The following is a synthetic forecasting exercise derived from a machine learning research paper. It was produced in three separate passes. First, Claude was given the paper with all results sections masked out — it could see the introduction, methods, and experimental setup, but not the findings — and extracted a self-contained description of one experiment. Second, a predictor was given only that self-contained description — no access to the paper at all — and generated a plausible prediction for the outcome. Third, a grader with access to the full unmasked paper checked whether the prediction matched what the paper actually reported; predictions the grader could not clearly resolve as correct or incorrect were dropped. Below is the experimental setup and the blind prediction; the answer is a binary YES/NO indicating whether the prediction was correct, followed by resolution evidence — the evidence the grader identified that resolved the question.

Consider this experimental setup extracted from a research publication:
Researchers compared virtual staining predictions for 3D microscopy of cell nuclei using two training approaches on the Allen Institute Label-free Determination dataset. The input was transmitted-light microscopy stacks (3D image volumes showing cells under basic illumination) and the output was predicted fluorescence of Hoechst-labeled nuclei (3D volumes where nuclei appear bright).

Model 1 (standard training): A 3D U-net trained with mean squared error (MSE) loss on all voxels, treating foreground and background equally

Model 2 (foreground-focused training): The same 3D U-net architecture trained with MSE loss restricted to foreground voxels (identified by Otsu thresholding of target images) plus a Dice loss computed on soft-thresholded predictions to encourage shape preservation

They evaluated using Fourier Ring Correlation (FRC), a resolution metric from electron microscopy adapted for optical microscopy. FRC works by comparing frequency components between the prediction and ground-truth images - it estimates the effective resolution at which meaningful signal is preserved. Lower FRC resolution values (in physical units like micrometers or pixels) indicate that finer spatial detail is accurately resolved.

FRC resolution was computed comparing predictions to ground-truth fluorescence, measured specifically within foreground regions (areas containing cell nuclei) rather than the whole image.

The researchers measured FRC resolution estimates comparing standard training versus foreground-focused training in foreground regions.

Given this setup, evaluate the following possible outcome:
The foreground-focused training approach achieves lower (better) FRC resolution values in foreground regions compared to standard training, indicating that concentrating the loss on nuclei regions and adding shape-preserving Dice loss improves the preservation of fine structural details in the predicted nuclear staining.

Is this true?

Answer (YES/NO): NO